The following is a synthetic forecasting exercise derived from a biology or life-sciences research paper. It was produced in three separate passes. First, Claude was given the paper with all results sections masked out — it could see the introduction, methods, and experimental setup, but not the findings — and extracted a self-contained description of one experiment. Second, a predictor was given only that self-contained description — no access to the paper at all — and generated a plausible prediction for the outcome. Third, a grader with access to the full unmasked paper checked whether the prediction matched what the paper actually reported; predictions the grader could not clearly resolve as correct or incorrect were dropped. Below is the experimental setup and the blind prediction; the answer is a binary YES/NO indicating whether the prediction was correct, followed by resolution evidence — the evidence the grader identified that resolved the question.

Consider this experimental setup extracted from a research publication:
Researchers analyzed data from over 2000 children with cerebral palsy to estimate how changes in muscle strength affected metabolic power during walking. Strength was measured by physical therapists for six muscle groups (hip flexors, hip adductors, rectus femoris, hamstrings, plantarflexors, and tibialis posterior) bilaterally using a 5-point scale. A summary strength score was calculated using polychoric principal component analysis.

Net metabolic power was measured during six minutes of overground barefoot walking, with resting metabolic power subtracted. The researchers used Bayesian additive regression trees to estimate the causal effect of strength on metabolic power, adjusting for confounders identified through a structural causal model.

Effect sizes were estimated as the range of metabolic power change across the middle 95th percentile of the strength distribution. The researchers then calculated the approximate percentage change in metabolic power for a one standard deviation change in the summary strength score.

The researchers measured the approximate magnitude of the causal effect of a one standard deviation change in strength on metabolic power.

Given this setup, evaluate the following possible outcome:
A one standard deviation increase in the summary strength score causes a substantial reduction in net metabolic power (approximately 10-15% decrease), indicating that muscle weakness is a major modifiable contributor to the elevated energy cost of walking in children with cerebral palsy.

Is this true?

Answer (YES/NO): NO